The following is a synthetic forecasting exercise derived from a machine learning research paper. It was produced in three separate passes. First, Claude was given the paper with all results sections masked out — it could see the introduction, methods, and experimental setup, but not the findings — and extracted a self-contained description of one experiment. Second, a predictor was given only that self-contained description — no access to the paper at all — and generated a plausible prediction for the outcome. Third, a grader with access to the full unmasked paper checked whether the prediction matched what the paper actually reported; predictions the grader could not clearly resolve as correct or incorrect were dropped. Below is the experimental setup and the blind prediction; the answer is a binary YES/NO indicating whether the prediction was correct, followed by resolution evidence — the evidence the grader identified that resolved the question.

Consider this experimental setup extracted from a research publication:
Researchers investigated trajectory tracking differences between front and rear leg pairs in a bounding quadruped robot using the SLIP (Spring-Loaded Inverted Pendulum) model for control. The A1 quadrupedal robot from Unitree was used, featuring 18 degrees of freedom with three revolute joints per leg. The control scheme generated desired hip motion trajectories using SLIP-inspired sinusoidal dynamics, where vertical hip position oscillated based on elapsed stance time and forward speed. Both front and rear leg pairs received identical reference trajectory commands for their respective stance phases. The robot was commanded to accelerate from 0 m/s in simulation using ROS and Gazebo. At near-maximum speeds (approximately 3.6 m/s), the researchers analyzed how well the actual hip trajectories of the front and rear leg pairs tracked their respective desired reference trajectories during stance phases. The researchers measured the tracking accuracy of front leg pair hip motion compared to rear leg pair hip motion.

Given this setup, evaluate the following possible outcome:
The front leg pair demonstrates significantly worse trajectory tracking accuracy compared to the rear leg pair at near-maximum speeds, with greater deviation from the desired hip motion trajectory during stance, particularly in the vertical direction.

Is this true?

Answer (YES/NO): NO